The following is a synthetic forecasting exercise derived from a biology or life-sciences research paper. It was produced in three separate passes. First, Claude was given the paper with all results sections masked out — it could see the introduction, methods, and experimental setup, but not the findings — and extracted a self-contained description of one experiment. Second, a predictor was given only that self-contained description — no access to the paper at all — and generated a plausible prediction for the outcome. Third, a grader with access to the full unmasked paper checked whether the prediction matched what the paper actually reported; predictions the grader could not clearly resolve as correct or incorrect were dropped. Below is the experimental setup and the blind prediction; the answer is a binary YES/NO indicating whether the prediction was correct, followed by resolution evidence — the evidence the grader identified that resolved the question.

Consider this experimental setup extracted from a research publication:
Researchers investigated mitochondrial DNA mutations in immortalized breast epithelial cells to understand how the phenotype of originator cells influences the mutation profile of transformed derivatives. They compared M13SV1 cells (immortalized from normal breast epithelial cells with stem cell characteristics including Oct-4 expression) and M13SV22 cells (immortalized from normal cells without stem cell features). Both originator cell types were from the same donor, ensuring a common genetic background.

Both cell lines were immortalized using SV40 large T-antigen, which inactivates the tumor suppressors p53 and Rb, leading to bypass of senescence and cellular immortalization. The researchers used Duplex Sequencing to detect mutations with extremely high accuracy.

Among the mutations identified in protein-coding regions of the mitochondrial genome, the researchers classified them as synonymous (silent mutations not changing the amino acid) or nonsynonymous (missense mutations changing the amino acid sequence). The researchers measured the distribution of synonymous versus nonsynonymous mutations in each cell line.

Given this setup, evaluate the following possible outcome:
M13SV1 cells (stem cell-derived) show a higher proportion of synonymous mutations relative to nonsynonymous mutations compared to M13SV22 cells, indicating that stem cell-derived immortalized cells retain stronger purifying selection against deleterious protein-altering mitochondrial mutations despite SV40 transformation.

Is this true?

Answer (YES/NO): NO